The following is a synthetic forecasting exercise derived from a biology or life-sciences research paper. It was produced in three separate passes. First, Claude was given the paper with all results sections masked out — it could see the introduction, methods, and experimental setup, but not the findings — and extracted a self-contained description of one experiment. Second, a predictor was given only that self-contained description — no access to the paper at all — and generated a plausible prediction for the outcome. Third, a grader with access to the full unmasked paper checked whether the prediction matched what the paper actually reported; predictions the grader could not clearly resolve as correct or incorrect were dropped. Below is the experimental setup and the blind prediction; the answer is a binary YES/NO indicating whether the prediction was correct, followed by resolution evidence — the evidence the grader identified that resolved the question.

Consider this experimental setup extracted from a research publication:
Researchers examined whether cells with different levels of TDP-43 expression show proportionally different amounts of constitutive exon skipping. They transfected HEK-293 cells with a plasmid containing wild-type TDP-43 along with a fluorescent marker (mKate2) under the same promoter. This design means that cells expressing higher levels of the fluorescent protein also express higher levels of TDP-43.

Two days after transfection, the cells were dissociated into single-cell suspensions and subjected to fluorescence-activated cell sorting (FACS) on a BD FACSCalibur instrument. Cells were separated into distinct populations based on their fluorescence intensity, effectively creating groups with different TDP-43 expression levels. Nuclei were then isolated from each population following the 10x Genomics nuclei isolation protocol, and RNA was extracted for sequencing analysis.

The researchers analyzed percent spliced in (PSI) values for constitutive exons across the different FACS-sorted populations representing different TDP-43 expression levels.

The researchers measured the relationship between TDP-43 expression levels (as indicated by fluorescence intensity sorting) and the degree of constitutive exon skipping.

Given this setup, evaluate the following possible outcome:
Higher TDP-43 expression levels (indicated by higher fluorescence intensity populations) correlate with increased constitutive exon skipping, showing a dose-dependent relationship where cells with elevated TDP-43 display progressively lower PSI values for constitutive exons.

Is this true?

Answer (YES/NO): YES